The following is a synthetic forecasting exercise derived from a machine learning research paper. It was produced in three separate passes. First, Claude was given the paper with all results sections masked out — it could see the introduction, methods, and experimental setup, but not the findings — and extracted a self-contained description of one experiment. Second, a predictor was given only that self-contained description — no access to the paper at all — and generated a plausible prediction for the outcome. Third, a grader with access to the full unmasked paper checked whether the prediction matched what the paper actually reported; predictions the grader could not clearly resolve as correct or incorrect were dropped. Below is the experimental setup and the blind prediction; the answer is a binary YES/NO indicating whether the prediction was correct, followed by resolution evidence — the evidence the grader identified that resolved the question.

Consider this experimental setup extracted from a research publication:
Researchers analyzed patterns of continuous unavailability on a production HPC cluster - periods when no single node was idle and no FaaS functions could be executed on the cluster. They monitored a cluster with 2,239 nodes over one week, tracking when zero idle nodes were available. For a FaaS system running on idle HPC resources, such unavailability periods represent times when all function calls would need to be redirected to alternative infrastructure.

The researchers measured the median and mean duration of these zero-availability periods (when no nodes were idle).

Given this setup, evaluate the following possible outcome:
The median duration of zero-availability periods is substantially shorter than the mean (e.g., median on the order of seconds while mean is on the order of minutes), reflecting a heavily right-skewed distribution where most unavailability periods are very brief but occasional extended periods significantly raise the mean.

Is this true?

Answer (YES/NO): NO